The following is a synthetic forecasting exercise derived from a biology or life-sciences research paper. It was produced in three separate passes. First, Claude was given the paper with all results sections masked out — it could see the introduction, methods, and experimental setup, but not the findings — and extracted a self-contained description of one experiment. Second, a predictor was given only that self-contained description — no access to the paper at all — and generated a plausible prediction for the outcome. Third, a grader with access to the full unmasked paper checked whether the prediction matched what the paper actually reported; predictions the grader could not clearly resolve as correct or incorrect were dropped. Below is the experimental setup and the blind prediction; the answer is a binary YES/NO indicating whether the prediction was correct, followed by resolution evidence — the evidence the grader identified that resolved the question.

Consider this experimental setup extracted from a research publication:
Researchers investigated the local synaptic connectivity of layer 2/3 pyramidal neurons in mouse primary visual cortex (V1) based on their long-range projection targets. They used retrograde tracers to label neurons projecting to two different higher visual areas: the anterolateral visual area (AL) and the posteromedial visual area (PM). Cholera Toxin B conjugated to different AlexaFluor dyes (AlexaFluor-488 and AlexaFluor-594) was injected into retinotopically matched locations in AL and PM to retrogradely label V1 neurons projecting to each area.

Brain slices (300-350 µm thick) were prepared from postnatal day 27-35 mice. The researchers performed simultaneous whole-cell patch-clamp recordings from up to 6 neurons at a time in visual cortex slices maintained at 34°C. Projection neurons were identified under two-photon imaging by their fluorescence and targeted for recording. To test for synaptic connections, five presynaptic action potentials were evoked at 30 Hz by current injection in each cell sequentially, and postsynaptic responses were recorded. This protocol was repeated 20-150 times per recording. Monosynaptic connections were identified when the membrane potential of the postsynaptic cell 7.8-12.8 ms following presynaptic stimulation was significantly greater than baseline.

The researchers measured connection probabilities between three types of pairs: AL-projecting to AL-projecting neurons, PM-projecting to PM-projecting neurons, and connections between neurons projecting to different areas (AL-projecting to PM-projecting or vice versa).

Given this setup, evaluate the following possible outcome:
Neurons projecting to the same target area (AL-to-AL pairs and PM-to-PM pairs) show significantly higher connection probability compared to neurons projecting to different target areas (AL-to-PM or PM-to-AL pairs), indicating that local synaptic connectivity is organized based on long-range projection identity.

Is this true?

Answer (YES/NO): YES